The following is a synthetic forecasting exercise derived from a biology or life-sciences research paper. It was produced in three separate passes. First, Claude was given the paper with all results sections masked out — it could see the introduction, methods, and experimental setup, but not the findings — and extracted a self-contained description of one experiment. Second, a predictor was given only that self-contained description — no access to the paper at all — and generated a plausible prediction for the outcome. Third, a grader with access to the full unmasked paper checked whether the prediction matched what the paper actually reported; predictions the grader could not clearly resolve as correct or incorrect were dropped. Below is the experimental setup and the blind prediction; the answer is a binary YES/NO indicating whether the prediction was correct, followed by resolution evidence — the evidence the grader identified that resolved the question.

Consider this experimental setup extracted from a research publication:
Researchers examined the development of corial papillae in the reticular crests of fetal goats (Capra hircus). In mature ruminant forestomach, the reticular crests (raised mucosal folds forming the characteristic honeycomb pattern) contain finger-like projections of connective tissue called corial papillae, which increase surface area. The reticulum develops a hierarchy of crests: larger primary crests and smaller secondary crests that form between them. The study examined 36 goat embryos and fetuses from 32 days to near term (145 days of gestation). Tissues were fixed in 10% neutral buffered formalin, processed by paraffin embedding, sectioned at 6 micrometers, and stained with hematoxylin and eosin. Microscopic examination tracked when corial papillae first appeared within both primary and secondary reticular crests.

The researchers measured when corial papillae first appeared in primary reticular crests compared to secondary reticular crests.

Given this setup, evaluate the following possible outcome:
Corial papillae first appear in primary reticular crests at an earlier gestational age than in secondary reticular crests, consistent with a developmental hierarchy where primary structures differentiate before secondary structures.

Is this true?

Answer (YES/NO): YES